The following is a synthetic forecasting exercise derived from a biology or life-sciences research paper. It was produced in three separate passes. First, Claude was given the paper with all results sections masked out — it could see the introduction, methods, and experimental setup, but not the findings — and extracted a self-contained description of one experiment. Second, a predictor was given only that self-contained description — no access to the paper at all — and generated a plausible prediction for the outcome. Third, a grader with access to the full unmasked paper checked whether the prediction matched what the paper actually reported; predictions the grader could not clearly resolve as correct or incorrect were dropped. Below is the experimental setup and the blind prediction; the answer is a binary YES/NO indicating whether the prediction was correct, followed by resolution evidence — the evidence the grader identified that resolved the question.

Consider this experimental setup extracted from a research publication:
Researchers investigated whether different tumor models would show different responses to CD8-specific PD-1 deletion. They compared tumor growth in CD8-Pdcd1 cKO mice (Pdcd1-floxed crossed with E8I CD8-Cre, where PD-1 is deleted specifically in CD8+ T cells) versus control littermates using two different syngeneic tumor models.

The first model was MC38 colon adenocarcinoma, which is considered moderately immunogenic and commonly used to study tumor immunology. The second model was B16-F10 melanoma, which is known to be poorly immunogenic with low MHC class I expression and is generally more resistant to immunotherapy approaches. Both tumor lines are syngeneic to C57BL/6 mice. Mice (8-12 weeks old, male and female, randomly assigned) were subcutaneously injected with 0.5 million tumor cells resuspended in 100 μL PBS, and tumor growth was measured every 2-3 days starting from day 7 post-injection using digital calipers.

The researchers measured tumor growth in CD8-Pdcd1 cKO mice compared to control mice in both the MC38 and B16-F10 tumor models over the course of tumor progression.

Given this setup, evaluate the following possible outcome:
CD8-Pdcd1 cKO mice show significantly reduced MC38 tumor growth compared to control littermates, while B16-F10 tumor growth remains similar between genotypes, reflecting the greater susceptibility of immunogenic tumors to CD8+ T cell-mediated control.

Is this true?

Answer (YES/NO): YES